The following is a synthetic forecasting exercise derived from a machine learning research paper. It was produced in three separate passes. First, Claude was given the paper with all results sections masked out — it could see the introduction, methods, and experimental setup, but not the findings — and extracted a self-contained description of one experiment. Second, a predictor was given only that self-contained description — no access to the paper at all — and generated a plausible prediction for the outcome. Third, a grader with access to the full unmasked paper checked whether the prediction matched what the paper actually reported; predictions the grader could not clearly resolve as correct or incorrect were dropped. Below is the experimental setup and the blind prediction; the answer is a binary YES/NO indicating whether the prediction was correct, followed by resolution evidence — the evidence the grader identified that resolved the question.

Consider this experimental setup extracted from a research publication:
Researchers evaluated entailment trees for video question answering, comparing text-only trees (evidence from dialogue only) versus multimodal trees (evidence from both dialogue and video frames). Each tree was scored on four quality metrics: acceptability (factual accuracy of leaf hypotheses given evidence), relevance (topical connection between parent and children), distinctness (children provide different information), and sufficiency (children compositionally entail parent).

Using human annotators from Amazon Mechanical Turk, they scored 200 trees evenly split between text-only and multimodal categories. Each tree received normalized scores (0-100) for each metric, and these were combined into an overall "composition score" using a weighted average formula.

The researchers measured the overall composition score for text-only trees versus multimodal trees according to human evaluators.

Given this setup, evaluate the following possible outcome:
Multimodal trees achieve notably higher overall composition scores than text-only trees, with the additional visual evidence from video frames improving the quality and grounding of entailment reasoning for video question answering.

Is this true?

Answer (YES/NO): NO